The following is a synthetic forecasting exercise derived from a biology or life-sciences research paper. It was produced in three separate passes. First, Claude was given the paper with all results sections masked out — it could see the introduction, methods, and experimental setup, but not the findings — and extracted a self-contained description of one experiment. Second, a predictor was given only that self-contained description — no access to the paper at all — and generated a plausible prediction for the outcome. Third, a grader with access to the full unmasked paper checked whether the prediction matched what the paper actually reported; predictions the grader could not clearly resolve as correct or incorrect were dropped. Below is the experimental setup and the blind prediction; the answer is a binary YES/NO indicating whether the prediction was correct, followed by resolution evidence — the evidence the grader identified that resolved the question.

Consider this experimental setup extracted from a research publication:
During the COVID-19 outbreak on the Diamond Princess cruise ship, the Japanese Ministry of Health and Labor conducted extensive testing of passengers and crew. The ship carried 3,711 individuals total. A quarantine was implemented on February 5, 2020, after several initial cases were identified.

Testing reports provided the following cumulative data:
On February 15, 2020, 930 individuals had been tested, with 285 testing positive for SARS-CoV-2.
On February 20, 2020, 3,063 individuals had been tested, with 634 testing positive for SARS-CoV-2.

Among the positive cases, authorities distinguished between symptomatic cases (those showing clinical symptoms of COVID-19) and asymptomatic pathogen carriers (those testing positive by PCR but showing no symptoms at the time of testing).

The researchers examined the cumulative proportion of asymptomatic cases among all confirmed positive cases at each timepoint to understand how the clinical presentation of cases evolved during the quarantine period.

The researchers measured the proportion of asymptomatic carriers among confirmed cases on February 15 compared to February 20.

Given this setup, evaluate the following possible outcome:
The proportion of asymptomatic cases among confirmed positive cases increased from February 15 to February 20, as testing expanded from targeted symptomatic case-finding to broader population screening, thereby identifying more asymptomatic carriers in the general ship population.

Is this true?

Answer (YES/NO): YES